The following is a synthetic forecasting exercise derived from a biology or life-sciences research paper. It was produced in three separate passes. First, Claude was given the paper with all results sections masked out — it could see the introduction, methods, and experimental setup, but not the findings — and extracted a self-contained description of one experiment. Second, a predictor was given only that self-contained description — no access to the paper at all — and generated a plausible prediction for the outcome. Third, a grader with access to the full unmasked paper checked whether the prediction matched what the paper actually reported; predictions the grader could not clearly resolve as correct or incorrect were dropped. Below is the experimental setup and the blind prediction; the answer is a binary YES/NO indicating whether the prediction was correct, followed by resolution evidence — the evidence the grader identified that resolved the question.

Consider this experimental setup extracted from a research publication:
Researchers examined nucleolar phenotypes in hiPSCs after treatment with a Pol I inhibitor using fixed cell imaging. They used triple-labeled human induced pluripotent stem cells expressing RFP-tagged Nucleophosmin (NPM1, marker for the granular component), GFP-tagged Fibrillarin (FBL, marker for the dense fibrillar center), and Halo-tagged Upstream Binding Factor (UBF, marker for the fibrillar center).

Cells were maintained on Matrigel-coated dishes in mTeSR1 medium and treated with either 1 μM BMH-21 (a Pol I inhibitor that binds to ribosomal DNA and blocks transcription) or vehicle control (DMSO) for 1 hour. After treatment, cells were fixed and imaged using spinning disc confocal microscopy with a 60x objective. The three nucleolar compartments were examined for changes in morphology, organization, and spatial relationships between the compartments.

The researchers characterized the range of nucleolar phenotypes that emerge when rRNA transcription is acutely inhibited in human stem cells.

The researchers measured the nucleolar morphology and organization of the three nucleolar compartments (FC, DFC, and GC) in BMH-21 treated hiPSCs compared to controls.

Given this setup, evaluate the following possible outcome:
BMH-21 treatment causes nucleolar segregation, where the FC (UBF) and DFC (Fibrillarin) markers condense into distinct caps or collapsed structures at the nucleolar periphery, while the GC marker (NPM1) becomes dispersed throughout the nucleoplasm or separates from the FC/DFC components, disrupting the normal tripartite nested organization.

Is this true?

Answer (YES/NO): NO